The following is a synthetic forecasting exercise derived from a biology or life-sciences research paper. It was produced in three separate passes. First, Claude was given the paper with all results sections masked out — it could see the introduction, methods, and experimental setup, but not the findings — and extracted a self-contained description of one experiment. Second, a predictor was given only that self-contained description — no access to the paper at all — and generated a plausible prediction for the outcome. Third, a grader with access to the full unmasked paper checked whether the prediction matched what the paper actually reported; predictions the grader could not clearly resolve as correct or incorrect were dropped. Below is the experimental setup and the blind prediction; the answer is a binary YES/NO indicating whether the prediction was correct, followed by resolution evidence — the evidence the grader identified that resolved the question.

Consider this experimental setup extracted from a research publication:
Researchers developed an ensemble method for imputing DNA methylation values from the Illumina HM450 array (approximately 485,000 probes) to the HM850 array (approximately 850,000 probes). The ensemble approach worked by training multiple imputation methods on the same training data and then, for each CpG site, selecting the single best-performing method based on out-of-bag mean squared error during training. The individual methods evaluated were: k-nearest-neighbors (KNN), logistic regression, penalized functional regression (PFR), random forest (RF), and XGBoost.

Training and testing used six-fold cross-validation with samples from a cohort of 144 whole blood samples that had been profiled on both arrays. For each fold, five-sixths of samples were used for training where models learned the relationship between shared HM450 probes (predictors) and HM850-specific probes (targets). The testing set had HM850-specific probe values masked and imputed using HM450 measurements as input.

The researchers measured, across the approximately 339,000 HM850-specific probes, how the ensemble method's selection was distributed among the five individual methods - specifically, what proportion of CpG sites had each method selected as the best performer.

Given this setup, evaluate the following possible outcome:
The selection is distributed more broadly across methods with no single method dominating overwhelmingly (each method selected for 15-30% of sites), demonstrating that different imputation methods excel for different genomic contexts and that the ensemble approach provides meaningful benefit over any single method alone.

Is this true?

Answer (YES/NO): NO